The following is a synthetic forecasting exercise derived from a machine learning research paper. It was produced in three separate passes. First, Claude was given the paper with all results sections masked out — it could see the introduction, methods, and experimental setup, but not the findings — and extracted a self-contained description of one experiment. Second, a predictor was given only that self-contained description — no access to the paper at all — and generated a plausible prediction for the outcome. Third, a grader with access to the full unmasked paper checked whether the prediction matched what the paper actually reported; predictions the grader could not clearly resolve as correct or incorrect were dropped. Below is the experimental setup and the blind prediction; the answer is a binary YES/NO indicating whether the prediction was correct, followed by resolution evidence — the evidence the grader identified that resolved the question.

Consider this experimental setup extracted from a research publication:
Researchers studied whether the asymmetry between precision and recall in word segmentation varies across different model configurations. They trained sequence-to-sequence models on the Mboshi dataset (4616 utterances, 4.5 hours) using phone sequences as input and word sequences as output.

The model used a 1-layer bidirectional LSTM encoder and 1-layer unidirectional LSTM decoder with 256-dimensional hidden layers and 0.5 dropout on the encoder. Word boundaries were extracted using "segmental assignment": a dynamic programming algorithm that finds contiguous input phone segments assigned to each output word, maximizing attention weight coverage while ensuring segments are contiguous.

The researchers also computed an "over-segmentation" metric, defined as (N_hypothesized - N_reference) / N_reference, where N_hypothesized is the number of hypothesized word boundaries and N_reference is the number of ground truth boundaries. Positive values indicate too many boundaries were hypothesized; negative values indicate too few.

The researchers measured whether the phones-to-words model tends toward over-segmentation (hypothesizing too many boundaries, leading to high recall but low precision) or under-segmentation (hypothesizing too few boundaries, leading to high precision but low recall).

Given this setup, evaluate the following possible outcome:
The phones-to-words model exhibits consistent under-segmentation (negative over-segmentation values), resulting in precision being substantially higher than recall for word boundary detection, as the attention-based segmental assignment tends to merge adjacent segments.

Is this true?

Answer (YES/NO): NO